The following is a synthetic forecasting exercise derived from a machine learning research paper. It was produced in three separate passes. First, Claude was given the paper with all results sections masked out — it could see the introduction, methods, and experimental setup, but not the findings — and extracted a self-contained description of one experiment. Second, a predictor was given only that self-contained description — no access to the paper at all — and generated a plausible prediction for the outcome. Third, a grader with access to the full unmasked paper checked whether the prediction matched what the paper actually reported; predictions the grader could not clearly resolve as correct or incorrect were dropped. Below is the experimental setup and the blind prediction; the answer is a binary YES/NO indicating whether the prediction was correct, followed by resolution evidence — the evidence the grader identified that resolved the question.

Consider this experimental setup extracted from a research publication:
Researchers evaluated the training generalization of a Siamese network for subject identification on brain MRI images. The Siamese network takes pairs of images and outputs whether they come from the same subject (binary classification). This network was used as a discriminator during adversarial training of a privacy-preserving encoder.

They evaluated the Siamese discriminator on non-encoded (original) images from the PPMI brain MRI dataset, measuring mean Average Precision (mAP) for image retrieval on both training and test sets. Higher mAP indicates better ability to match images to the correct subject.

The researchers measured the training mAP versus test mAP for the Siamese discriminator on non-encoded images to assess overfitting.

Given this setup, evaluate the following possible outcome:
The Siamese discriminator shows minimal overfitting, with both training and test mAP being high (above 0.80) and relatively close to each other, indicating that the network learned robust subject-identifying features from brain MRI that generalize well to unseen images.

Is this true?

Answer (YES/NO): YES